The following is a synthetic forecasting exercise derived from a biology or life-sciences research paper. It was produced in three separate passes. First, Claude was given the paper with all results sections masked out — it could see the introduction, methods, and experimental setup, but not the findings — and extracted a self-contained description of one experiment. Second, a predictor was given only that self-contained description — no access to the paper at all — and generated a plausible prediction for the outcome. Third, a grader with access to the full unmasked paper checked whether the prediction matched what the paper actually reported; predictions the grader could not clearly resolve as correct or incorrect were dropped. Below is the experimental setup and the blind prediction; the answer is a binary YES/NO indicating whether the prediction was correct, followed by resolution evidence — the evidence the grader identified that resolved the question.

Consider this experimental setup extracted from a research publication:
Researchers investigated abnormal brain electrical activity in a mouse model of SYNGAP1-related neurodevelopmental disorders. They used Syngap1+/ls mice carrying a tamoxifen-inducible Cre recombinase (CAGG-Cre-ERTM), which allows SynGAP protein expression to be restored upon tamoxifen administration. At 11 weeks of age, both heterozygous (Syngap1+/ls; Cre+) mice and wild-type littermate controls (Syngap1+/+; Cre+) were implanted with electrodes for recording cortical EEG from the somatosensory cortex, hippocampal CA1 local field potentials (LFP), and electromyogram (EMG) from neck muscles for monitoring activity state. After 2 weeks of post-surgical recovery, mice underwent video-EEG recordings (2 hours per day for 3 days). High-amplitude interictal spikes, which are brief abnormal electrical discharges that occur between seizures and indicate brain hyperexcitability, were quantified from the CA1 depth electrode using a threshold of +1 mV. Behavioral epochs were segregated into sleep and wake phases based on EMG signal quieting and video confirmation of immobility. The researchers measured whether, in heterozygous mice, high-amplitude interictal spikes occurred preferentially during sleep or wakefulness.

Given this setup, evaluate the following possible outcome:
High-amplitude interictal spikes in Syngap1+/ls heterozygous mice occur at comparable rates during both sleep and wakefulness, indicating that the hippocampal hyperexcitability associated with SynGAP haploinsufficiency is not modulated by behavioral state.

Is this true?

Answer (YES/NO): NO